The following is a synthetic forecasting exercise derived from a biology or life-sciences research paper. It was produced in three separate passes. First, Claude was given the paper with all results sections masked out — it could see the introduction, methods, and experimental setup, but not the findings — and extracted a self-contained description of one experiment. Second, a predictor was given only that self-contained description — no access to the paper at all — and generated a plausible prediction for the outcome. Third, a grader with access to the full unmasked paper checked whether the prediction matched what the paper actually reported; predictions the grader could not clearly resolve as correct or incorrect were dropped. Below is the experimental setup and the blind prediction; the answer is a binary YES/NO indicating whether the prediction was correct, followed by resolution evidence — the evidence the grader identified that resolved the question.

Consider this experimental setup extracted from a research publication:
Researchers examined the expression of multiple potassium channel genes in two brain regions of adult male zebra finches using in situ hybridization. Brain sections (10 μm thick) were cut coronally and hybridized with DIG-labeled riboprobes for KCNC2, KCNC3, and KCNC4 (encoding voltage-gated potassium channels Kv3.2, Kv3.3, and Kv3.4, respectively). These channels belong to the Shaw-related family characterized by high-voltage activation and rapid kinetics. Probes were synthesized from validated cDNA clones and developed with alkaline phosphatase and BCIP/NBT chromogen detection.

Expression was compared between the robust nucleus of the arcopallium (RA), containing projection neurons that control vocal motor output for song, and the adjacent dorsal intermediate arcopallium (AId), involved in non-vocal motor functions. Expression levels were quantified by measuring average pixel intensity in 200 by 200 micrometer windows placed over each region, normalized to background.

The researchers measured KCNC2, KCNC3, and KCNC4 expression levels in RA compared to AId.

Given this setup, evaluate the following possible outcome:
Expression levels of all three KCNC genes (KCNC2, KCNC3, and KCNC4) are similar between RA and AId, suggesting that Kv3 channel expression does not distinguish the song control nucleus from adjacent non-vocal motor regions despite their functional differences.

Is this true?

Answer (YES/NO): NO